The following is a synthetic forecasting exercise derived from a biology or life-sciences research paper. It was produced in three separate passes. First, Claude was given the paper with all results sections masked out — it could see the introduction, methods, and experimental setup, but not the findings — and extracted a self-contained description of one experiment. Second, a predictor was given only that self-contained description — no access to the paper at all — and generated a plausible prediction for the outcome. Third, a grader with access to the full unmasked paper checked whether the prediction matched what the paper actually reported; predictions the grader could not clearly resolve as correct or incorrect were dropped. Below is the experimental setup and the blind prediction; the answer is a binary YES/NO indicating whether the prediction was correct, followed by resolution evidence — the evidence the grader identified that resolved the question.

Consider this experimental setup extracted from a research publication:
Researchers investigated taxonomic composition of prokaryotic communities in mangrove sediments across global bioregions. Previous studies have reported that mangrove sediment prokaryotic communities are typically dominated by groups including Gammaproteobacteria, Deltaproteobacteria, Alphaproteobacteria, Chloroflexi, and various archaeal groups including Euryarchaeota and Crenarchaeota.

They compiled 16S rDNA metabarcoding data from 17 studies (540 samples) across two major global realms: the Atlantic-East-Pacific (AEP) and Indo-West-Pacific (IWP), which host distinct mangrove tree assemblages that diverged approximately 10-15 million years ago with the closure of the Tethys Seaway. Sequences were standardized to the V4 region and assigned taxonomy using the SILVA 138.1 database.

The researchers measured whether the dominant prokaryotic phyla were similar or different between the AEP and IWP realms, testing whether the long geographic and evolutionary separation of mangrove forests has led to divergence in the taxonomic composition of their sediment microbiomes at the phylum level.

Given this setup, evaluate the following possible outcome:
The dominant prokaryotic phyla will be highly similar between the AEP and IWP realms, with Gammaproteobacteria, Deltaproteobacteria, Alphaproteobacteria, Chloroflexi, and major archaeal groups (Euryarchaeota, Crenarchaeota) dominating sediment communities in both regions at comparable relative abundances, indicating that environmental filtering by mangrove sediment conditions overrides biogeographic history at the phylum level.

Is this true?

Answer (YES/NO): NO